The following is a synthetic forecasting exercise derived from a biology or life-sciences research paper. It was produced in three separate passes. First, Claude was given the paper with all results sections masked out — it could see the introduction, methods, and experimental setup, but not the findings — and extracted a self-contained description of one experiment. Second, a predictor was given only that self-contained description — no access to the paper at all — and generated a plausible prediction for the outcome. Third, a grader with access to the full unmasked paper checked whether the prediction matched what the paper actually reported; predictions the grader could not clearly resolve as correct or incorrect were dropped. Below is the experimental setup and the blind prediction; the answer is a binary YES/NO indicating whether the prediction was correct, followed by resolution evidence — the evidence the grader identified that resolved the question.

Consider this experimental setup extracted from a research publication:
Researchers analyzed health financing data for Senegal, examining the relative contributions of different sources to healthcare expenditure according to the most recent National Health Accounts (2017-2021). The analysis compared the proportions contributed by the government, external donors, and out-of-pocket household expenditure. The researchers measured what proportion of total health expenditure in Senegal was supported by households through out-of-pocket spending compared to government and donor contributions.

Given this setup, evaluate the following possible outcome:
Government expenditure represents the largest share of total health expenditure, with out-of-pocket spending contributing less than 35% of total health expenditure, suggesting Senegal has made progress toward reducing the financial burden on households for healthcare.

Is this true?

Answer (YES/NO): NO